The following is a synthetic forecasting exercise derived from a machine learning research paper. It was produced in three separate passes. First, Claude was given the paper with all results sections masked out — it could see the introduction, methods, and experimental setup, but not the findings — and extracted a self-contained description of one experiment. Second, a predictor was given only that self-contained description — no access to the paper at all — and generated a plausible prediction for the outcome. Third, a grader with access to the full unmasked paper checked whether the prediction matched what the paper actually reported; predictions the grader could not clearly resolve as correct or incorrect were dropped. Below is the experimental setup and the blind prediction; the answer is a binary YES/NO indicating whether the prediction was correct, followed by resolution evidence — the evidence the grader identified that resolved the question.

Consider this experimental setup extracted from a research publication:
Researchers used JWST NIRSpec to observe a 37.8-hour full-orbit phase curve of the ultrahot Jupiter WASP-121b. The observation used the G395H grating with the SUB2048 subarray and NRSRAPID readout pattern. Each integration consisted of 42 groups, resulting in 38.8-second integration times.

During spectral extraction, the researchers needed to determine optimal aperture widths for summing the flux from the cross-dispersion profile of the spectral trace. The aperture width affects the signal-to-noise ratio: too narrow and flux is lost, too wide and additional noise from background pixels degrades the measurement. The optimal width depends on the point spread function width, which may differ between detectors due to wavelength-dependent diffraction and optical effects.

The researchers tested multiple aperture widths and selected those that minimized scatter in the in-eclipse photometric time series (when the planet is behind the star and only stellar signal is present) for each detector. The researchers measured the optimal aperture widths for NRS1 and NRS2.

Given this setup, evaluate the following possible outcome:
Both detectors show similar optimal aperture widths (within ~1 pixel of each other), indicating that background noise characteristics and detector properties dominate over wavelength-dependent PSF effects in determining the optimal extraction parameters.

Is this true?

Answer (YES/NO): NO